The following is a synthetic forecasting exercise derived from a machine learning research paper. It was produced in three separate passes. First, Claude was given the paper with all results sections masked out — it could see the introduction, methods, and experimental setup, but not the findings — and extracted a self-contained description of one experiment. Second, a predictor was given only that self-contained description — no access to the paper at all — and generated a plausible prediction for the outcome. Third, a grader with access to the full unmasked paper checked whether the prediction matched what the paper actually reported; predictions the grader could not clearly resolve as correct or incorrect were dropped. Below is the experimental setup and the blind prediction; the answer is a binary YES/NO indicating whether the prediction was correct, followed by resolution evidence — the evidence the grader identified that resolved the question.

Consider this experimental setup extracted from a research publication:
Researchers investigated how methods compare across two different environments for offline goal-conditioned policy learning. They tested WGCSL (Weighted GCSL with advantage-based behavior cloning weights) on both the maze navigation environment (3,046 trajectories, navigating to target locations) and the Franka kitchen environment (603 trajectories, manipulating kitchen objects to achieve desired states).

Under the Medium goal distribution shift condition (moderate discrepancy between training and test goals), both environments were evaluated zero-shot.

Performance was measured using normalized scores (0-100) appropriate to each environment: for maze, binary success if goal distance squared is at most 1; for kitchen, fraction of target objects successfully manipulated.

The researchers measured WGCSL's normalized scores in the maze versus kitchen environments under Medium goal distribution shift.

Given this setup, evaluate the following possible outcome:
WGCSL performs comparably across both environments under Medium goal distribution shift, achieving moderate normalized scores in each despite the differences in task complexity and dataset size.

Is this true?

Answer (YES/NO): NO